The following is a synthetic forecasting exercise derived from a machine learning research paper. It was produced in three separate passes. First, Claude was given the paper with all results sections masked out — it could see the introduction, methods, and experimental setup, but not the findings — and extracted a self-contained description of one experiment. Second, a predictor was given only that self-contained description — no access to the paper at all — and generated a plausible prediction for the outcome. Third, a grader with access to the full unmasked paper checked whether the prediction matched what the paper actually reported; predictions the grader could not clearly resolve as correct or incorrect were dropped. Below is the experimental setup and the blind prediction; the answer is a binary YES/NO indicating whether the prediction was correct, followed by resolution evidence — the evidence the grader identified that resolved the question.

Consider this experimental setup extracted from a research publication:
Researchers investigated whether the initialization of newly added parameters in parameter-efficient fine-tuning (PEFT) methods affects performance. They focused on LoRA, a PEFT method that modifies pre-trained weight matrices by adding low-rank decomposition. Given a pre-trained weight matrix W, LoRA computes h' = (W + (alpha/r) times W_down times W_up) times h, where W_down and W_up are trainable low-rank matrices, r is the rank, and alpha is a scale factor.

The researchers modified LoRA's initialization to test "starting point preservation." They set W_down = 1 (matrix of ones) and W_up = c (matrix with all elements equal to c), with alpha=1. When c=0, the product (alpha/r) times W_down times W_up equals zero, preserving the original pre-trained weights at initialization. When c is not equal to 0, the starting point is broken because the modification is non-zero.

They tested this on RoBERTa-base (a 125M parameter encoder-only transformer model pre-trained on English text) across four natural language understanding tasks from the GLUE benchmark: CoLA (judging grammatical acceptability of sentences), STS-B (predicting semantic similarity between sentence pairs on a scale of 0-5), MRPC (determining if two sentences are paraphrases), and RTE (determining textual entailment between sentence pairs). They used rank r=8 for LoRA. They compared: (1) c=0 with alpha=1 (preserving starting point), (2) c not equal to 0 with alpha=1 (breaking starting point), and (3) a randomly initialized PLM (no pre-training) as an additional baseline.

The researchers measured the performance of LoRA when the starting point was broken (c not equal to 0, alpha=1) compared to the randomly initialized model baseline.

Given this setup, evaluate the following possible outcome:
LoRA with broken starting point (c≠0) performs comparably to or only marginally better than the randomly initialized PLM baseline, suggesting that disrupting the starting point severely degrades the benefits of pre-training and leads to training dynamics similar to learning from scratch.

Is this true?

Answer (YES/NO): NO